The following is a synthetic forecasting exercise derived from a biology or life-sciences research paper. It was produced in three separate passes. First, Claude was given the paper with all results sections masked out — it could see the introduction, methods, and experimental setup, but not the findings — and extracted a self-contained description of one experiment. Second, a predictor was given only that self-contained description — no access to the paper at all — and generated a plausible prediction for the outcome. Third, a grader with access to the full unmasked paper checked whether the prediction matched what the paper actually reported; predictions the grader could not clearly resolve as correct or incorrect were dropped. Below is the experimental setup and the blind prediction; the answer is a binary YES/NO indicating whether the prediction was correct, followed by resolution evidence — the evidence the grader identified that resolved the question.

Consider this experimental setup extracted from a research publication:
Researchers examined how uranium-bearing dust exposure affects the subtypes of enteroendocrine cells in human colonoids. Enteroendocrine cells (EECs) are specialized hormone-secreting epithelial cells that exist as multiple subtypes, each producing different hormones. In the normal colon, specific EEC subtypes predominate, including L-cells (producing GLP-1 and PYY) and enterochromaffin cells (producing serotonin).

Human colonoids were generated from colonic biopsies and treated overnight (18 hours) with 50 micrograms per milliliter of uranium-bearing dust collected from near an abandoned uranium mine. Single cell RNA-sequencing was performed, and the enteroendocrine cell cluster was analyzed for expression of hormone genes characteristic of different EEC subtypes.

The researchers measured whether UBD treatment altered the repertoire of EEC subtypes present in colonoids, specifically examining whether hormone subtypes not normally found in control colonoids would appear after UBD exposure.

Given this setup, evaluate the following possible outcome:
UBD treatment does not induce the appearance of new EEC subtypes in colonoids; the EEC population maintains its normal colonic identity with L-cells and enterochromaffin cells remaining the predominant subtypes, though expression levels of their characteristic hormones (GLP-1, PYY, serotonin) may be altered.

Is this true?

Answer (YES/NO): NO